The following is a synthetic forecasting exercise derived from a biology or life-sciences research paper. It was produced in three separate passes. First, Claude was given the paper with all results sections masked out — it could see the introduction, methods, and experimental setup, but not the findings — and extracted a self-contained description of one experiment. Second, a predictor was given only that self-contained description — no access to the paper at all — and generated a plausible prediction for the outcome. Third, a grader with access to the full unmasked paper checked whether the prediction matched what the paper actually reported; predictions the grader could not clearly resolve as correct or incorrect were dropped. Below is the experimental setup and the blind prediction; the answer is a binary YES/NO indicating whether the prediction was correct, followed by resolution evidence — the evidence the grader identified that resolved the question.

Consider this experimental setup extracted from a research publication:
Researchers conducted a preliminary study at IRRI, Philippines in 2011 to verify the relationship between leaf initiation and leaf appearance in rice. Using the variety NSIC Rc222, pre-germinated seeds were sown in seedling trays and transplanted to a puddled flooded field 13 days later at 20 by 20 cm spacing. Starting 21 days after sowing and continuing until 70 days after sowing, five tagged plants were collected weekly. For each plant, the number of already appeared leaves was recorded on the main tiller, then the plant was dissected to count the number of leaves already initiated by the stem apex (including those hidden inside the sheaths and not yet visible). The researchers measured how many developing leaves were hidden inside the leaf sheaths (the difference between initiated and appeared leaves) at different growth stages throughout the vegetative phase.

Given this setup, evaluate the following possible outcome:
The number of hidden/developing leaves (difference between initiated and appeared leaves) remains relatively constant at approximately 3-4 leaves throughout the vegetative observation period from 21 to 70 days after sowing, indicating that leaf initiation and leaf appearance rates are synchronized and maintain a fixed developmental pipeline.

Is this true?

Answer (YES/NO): NO